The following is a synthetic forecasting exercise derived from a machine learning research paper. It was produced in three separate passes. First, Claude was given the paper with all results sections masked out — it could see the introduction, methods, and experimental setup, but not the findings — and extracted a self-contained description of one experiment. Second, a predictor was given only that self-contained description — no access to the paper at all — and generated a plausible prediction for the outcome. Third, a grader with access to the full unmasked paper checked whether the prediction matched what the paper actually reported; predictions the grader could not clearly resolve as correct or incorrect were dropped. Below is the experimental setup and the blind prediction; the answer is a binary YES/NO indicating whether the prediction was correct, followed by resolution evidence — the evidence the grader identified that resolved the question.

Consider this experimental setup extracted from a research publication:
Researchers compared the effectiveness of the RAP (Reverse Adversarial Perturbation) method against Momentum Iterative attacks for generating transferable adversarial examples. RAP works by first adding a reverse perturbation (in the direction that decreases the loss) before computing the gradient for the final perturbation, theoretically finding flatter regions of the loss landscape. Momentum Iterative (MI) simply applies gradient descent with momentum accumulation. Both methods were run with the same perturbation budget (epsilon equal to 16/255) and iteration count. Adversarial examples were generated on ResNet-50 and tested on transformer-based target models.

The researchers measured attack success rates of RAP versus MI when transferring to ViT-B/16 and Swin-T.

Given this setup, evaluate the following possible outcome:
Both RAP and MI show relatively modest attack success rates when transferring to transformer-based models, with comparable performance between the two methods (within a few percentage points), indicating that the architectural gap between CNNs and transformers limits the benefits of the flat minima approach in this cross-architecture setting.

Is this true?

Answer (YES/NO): YES